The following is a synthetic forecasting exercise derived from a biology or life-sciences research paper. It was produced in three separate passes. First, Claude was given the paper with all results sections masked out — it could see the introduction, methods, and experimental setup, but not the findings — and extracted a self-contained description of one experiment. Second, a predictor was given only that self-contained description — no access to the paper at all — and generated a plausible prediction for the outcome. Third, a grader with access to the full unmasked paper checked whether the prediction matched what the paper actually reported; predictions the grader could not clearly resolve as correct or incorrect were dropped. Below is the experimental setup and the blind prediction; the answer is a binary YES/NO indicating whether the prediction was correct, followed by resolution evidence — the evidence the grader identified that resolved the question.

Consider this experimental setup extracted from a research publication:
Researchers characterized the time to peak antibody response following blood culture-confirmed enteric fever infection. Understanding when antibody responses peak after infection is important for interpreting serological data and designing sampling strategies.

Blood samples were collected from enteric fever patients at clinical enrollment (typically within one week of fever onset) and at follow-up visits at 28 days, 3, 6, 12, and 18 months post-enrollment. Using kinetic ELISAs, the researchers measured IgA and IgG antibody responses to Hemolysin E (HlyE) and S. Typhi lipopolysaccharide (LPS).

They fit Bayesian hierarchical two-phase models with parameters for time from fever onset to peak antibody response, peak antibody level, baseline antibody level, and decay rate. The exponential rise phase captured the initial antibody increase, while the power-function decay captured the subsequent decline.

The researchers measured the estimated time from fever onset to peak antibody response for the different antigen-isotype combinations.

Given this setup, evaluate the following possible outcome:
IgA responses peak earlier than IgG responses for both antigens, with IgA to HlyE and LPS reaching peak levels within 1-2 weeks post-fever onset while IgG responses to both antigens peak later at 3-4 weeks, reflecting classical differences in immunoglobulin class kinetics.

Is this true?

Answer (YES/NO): NO